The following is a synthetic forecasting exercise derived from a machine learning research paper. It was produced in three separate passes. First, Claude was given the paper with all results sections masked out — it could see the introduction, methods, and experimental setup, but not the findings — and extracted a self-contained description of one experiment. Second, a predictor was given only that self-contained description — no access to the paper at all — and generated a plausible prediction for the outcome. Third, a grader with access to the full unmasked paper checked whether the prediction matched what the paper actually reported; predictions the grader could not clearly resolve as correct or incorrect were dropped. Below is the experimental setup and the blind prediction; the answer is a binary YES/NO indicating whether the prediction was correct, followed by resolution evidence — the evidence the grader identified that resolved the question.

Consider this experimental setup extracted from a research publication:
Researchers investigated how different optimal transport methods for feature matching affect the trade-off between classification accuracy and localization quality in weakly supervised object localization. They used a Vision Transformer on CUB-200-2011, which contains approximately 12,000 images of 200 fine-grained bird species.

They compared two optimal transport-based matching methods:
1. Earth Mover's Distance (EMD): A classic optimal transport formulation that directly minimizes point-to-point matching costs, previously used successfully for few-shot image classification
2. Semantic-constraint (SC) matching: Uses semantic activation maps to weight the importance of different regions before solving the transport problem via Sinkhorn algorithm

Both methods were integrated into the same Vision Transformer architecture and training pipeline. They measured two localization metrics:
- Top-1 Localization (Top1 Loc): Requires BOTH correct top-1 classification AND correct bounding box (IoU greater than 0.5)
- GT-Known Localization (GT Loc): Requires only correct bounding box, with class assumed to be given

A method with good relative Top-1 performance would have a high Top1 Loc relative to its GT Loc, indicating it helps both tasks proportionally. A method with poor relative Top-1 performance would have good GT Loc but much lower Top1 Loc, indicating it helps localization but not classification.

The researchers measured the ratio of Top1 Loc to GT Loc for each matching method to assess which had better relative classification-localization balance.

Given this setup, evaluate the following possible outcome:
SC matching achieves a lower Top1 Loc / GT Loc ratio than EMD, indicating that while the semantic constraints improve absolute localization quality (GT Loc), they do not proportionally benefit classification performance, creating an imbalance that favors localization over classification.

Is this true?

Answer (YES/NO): NO